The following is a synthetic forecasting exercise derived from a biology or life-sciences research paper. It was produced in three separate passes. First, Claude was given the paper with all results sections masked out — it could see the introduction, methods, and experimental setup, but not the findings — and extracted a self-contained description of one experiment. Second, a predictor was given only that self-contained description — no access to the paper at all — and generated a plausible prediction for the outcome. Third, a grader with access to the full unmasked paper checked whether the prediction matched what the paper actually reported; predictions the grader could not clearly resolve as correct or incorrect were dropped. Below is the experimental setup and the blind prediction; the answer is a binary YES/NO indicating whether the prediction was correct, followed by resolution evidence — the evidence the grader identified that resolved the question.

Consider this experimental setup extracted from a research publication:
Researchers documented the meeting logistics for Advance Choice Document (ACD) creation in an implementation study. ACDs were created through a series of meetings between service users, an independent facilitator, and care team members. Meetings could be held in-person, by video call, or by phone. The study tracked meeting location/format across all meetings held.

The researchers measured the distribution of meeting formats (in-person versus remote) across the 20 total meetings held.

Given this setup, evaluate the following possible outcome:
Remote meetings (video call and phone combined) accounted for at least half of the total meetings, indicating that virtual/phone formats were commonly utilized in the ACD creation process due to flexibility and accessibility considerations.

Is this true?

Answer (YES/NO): YES